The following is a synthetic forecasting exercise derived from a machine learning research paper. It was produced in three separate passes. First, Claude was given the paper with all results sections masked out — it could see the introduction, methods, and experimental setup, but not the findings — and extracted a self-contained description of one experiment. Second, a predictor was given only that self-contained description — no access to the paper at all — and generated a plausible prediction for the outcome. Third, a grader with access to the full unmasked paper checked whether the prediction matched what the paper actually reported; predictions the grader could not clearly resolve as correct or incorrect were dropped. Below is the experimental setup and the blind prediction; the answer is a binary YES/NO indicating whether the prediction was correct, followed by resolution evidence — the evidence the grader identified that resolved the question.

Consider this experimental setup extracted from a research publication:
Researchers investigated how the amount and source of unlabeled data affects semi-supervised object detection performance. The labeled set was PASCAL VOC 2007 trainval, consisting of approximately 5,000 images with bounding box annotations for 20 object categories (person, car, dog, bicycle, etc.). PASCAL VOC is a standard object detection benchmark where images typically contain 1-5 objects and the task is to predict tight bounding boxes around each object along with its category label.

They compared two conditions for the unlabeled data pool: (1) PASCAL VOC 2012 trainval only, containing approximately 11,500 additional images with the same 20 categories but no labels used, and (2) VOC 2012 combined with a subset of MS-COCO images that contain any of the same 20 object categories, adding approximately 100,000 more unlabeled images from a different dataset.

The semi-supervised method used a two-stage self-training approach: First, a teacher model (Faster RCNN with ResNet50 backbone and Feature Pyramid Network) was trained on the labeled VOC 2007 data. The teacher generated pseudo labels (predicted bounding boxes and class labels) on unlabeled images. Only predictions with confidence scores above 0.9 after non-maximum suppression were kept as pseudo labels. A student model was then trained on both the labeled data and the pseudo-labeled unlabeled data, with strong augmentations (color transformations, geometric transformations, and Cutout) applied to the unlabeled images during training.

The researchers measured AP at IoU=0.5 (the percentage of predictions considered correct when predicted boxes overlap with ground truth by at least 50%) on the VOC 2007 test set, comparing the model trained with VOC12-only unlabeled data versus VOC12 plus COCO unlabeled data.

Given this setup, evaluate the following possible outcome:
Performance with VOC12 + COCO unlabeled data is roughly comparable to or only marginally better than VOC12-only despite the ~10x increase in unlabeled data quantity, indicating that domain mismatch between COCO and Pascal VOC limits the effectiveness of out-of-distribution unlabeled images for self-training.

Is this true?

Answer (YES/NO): NO